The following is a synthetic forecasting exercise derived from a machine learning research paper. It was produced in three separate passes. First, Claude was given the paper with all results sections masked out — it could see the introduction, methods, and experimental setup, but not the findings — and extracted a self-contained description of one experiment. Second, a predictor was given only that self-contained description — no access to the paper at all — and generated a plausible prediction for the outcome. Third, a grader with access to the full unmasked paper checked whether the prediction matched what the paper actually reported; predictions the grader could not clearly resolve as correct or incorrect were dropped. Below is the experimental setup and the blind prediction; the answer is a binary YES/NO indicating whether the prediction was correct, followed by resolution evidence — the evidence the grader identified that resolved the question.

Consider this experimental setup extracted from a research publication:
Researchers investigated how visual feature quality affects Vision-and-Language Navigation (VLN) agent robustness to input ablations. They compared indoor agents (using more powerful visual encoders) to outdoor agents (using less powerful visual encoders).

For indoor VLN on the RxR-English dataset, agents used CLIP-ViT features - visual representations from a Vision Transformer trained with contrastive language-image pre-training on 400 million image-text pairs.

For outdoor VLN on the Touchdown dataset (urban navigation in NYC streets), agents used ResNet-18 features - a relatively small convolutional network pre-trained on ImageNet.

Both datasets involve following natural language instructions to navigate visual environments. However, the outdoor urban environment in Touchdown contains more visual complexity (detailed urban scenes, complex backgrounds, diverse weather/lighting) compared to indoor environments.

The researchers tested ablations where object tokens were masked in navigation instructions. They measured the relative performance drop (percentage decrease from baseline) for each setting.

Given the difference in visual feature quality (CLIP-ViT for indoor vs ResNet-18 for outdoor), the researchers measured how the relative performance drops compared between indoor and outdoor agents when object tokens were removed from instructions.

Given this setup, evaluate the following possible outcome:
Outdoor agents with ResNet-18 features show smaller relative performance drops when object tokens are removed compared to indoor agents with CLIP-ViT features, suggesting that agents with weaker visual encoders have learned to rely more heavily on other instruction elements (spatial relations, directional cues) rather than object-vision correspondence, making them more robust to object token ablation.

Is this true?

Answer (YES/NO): YES